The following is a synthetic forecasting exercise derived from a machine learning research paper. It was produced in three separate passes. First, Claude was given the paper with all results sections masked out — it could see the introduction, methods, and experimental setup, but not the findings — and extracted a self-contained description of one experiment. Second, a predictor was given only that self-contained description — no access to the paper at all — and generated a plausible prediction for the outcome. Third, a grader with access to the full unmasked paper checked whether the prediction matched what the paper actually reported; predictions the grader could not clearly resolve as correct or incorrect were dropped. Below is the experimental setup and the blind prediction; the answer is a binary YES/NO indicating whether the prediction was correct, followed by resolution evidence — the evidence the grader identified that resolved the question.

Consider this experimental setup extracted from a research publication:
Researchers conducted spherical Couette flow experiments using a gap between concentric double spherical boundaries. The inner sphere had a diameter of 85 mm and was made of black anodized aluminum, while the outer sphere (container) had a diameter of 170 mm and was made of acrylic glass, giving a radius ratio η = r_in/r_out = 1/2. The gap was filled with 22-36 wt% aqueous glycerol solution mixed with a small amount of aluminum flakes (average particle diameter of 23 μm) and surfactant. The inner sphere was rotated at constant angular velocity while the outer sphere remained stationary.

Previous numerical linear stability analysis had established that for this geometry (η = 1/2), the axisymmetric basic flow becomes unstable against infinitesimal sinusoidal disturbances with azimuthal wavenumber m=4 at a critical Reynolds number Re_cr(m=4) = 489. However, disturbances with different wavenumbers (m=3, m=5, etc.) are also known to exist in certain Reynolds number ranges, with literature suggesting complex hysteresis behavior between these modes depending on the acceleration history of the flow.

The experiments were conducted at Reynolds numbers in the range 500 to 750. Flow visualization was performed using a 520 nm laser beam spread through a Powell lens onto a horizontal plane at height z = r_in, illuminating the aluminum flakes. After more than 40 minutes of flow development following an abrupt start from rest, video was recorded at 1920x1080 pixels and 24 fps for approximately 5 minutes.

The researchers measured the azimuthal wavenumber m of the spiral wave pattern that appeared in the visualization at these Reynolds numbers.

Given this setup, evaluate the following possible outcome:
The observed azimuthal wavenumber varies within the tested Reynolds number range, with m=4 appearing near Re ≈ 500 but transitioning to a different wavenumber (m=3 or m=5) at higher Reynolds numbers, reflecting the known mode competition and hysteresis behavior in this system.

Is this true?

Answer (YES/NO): NO